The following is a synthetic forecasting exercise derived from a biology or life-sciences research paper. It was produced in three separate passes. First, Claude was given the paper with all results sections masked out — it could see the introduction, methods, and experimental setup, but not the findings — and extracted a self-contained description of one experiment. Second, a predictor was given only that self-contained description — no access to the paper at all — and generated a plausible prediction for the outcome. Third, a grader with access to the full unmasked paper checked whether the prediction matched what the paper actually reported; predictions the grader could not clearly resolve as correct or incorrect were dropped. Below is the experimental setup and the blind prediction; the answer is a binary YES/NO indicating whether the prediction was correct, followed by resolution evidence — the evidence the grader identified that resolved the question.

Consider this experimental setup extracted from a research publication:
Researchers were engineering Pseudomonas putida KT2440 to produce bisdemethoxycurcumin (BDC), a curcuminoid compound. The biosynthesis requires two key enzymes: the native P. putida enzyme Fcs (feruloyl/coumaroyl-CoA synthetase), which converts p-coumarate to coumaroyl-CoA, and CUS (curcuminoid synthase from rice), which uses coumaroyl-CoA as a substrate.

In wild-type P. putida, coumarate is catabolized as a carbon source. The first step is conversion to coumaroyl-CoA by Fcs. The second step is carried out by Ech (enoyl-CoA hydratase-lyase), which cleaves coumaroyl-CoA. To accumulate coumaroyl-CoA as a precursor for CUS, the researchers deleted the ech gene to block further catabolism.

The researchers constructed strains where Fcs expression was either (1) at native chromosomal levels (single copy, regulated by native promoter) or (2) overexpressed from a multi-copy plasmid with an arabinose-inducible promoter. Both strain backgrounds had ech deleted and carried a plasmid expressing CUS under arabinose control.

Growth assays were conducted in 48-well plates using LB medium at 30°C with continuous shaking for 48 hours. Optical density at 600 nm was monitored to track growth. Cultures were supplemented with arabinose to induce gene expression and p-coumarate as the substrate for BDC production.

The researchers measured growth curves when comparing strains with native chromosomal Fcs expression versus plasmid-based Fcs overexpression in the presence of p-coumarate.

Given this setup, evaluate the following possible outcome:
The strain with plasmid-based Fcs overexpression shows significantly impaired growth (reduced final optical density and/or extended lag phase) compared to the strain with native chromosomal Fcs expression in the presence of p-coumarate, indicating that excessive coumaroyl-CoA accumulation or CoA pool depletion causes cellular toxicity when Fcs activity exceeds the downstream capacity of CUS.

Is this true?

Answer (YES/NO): YES